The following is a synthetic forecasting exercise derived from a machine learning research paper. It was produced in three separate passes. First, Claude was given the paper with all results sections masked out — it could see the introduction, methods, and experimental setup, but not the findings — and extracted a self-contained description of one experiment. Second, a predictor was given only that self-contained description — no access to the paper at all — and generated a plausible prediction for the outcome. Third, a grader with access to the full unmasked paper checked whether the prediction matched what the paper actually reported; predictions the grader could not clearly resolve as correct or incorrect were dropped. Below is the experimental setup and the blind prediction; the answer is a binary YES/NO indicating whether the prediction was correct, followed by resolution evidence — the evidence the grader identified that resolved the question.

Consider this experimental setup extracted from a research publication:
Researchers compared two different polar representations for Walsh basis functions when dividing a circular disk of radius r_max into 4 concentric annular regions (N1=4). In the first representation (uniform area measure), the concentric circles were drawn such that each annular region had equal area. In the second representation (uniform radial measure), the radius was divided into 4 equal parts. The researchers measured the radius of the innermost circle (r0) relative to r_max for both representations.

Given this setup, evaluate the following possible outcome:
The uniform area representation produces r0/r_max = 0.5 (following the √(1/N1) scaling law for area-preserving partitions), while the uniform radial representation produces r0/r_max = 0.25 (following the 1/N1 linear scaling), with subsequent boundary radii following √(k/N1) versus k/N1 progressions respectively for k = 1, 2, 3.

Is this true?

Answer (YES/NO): NO